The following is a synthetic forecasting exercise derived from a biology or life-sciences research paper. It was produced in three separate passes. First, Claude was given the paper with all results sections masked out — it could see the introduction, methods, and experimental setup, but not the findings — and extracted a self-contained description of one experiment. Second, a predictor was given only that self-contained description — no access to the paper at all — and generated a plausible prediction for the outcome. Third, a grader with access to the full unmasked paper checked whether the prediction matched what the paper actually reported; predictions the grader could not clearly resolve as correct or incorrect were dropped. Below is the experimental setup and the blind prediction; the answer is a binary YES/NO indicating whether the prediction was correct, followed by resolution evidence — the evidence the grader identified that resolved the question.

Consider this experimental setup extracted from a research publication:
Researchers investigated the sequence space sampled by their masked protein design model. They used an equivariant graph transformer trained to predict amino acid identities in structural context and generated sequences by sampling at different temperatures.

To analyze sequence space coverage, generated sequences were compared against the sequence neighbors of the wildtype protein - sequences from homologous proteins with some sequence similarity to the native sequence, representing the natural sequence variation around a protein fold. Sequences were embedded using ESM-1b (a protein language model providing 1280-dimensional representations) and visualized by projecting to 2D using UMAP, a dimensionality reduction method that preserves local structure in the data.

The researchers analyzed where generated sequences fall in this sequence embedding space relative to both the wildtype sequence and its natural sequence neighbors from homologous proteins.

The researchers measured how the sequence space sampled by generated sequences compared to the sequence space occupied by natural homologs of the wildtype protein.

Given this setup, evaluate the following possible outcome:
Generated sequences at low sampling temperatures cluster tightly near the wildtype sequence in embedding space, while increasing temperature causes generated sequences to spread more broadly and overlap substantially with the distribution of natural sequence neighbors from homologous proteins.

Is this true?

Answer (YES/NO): NO